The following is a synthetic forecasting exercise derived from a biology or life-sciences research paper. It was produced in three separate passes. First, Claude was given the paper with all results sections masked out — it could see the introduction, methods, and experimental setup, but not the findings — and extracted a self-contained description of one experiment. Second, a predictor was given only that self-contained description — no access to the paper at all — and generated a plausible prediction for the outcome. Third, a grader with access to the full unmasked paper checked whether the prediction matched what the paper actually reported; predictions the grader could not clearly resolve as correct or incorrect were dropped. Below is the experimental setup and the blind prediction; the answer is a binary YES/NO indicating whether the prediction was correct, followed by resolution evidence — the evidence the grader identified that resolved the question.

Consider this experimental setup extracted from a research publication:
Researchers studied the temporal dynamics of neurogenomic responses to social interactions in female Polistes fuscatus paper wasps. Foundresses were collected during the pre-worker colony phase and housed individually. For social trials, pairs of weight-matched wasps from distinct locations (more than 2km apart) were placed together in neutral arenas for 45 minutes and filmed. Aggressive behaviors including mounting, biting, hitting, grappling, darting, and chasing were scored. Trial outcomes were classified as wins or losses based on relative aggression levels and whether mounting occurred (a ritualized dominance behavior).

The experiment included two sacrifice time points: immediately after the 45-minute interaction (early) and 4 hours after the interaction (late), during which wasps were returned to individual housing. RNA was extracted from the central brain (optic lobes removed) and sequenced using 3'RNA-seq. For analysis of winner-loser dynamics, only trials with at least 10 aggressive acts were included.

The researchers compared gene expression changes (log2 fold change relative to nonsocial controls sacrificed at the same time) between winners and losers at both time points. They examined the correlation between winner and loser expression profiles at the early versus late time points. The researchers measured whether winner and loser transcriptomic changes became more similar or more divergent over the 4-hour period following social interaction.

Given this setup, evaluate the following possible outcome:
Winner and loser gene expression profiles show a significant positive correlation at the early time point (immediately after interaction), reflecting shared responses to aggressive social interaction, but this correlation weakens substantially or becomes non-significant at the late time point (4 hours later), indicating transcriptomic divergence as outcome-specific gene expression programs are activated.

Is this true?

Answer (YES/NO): YES